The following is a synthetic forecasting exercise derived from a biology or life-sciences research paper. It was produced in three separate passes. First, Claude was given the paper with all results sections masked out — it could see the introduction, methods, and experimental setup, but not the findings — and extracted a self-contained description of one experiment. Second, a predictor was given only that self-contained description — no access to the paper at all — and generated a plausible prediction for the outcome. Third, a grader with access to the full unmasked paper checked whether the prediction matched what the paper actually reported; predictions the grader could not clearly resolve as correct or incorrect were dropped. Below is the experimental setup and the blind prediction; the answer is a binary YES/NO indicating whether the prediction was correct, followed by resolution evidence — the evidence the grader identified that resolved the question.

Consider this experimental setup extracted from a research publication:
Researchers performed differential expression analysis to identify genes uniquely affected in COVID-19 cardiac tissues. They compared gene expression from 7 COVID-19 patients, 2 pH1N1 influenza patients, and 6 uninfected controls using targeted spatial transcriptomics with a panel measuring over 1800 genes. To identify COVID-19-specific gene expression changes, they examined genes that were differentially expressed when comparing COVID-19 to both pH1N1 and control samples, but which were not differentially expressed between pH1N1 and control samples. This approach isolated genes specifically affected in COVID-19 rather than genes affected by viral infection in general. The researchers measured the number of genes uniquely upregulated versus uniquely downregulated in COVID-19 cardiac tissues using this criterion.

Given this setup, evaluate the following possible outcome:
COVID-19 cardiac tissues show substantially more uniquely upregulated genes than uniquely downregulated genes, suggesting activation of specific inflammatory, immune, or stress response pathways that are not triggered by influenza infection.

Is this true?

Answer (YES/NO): NO